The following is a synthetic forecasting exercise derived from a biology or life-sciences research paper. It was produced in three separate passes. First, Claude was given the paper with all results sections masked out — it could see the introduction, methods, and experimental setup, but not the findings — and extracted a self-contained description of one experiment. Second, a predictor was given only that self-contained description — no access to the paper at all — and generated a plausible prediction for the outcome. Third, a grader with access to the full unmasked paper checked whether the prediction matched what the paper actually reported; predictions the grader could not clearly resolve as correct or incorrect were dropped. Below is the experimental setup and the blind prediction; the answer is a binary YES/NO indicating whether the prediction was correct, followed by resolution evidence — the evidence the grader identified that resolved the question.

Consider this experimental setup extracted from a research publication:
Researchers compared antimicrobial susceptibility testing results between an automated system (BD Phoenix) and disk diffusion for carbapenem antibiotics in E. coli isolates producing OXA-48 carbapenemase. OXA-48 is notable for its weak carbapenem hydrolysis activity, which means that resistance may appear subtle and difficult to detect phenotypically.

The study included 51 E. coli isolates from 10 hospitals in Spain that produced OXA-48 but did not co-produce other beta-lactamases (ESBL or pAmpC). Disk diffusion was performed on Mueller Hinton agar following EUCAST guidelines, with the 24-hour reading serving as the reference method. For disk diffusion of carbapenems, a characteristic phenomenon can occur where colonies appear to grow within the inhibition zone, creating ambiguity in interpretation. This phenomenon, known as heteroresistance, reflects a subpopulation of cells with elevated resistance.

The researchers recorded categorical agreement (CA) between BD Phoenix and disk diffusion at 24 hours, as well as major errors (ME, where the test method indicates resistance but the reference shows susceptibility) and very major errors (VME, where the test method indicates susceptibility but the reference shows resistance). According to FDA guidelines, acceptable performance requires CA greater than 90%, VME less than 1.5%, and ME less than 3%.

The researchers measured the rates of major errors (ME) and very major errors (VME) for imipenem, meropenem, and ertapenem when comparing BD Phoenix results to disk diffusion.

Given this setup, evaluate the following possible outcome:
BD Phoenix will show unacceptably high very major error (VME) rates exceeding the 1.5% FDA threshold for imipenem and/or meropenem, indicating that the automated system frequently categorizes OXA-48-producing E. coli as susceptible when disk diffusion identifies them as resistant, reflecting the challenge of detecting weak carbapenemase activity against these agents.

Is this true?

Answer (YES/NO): YES